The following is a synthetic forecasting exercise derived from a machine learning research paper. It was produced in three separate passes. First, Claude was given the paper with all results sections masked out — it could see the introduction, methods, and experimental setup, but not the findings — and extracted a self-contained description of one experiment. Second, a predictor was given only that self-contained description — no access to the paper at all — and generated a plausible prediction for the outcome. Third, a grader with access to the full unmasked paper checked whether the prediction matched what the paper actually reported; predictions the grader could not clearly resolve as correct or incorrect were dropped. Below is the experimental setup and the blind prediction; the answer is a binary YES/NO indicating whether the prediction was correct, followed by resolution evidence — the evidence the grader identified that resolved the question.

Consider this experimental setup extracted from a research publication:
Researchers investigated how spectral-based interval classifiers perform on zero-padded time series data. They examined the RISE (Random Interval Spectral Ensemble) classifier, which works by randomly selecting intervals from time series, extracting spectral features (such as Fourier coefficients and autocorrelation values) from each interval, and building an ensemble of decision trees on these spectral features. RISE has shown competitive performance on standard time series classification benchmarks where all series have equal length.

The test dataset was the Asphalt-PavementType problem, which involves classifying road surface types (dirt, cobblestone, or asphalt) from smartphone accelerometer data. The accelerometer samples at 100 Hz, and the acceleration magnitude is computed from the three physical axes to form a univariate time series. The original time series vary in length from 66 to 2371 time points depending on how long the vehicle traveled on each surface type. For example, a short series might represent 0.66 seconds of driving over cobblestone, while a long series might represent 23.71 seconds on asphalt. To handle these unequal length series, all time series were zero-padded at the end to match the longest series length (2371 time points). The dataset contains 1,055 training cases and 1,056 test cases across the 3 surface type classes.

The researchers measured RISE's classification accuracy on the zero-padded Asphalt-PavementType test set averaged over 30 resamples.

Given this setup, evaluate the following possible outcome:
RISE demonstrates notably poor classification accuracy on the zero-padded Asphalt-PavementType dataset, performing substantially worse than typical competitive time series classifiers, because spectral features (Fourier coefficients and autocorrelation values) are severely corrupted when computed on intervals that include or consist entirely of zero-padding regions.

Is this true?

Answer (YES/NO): YES